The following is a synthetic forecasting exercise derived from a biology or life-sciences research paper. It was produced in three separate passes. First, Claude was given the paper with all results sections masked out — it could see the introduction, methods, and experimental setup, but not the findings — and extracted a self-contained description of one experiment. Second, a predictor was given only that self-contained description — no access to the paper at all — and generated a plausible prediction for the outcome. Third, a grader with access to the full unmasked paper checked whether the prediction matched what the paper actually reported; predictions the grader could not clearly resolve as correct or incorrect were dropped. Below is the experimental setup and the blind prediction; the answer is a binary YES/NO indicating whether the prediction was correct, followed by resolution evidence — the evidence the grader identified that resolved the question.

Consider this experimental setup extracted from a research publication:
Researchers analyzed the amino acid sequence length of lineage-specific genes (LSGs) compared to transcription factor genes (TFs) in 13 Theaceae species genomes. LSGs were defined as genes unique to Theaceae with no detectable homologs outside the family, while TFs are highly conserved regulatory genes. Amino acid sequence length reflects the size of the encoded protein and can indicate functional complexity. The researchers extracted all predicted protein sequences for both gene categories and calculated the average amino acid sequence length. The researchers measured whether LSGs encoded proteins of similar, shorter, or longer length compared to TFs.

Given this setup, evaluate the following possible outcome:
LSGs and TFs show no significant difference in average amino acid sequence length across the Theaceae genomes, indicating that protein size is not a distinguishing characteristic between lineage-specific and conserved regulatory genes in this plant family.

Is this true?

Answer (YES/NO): NO